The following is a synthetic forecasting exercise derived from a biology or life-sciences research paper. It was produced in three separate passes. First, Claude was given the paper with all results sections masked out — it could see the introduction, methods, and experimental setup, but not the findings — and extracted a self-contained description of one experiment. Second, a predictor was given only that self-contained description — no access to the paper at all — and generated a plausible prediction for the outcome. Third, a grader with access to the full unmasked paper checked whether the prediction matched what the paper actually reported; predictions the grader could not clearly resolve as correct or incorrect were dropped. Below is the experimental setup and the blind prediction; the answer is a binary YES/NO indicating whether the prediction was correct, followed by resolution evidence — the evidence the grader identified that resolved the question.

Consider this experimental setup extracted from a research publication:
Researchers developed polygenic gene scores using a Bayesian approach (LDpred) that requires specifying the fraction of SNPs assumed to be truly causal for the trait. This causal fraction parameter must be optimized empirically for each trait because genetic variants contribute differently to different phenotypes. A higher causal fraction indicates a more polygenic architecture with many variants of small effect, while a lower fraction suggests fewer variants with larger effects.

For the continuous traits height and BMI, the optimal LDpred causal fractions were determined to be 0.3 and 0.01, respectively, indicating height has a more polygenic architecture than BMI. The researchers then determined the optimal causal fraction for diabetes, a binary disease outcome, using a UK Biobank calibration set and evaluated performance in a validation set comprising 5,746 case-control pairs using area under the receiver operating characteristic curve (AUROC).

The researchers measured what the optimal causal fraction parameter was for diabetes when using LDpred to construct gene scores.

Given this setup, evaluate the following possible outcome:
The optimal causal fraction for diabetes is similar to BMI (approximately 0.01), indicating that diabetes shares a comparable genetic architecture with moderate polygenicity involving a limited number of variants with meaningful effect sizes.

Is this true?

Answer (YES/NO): NO